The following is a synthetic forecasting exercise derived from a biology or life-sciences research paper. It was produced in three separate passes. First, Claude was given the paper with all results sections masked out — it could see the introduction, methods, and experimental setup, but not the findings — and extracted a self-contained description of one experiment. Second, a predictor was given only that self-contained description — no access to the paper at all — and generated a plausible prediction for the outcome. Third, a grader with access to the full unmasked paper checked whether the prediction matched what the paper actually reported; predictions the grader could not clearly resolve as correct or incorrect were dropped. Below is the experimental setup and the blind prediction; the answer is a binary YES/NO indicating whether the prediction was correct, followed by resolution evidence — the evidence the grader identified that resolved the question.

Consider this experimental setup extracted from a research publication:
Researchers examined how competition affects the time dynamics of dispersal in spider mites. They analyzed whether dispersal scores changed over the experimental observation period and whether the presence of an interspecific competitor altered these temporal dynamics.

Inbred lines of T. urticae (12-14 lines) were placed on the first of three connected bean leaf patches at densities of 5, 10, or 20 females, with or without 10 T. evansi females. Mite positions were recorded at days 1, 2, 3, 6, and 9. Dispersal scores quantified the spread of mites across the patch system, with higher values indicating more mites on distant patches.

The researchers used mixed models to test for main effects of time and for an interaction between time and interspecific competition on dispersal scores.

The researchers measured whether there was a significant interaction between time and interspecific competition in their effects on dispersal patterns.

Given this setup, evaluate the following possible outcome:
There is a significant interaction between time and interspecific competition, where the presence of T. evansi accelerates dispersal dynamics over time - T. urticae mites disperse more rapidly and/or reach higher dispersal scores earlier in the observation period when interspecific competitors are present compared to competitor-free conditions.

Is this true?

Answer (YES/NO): NO